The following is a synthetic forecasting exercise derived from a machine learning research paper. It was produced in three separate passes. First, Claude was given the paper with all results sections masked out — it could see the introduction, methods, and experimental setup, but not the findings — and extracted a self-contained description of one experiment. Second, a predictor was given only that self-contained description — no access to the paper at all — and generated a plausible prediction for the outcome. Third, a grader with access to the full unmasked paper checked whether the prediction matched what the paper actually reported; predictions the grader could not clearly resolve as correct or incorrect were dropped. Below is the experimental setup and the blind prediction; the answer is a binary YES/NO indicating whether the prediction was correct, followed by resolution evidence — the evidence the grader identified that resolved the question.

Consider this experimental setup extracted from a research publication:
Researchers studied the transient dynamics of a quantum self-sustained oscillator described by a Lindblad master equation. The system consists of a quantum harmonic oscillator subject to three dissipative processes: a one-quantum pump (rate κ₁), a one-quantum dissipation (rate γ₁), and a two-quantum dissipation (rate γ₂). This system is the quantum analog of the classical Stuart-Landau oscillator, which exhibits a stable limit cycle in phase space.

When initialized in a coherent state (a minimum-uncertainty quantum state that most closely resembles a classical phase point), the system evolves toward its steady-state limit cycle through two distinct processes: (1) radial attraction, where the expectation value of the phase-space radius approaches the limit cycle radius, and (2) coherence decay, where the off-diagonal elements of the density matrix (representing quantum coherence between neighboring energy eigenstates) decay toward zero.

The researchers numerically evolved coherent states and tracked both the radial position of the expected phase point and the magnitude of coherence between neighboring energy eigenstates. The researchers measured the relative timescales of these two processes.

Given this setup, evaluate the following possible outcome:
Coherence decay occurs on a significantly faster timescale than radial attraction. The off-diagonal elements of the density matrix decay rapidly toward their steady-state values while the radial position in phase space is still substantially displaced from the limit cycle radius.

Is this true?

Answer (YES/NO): NO